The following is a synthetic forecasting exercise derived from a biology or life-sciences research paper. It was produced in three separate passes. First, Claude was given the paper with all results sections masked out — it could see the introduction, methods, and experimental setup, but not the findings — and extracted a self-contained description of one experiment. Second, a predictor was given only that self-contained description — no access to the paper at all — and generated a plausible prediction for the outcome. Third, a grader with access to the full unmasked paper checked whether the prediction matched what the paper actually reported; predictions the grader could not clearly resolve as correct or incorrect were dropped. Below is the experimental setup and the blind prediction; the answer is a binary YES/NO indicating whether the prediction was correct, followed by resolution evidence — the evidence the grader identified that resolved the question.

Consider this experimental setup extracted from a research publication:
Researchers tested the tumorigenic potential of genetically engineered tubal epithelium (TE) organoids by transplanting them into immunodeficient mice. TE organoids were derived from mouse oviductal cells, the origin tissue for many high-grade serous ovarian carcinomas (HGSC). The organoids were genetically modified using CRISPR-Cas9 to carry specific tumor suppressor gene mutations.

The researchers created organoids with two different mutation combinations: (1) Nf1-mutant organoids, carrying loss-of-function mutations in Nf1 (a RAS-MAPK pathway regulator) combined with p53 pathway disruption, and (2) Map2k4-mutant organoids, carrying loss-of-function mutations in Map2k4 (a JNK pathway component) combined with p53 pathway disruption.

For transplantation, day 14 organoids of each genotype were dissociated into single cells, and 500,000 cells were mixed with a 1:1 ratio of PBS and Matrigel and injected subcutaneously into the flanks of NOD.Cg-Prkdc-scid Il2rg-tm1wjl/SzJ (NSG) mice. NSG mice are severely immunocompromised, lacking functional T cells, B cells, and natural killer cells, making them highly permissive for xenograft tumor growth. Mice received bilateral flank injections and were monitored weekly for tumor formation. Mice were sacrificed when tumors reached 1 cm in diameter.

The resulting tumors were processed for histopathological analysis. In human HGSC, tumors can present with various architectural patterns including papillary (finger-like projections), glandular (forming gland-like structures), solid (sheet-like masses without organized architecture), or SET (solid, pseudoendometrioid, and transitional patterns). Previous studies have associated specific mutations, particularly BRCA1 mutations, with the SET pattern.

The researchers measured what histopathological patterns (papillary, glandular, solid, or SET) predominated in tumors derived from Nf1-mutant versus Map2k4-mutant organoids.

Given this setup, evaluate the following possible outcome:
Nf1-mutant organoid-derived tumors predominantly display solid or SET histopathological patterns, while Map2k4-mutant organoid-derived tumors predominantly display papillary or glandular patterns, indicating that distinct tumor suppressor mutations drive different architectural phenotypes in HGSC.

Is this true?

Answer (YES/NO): NO